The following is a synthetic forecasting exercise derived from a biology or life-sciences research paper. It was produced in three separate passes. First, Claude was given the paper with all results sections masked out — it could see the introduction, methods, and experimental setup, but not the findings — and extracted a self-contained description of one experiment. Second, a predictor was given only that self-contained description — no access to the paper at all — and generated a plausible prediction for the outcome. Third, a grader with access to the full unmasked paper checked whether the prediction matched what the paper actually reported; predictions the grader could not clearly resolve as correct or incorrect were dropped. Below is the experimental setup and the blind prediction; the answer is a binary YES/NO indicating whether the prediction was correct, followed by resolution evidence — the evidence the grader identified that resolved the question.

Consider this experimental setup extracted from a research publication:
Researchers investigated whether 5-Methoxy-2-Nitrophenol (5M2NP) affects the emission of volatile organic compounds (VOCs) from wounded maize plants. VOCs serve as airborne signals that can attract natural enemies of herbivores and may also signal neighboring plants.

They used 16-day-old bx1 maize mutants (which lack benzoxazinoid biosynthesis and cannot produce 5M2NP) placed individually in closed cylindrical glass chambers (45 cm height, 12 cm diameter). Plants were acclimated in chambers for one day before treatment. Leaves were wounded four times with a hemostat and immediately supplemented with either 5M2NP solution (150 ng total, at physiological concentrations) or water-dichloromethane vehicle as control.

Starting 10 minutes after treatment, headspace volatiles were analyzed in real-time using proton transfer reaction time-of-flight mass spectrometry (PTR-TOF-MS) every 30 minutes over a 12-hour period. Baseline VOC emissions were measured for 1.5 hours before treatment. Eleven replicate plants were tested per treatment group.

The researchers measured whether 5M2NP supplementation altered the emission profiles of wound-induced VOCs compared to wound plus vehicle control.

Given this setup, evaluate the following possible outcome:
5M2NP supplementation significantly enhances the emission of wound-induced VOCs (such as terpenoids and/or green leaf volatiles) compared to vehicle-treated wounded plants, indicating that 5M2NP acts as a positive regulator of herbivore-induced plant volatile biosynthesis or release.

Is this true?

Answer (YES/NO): YES